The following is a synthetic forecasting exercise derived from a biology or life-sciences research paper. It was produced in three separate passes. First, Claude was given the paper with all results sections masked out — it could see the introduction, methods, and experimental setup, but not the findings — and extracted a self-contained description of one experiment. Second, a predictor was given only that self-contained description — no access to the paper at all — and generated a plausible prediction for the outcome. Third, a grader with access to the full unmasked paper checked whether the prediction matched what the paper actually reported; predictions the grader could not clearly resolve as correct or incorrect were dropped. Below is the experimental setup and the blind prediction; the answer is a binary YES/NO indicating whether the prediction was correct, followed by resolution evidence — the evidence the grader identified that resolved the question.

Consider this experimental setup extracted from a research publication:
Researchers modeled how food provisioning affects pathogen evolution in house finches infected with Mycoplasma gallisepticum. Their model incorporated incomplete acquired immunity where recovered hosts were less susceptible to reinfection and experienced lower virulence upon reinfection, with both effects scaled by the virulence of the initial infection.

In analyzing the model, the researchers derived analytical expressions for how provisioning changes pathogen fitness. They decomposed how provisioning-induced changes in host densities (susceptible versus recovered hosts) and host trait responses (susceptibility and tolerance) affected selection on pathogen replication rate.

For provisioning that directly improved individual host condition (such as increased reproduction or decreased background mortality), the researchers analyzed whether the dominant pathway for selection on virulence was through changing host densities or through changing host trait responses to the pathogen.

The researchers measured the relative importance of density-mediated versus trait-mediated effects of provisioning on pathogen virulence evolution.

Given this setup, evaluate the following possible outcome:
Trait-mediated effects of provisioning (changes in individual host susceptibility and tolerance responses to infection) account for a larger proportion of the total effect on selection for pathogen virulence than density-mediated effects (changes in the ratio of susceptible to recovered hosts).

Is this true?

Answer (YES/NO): NO